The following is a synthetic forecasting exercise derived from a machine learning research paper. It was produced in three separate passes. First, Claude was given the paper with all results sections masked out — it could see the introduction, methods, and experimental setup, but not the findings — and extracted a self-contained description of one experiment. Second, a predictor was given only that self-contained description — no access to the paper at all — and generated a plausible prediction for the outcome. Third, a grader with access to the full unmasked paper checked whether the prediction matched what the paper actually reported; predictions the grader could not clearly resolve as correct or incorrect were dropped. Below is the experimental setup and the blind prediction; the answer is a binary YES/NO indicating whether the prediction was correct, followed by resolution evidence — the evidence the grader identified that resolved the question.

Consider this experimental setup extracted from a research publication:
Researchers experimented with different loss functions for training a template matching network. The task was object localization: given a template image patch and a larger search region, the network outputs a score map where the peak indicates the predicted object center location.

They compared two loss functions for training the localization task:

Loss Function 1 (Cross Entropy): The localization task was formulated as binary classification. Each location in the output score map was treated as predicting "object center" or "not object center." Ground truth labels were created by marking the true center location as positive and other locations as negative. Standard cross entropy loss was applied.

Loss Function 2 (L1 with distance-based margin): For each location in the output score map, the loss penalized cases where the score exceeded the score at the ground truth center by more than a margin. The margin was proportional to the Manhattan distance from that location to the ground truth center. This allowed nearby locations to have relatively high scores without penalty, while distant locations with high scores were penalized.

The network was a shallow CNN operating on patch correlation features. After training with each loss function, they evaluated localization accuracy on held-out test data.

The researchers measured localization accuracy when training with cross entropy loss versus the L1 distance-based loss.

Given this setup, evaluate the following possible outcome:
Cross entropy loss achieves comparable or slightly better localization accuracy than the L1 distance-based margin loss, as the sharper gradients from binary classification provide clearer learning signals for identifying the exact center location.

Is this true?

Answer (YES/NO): NO